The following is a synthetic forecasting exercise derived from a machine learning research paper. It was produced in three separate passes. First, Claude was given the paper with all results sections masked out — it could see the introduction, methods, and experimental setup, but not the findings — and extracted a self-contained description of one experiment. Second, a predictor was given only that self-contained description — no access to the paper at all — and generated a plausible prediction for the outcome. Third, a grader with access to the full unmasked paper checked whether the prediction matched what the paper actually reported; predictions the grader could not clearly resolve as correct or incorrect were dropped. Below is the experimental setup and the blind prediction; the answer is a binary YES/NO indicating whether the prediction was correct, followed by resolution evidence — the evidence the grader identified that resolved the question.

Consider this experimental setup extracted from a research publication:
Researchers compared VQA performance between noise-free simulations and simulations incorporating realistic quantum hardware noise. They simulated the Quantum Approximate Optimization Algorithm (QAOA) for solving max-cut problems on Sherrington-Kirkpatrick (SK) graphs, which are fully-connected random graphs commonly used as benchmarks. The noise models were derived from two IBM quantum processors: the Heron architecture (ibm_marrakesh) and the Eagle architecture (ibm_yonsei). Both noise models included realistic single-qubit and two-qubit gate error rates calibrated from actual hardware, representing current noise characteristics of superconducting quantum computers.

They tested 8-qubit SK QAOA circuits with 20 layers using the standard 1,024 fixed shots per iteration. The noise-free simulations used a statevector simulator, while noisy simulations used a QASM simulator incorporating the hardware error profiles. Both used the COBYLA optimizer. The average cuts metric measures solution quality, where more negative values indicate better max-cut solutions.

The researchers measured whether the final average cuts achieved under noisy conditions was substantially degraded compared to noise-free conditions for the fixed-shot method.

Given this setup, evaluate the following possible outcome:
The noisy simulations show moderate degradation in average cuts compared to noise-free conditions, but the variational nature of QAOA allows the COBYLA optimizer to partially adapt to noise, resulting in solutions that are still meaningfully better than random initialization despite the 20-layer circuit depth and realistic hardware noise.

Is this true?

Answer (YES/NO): NO